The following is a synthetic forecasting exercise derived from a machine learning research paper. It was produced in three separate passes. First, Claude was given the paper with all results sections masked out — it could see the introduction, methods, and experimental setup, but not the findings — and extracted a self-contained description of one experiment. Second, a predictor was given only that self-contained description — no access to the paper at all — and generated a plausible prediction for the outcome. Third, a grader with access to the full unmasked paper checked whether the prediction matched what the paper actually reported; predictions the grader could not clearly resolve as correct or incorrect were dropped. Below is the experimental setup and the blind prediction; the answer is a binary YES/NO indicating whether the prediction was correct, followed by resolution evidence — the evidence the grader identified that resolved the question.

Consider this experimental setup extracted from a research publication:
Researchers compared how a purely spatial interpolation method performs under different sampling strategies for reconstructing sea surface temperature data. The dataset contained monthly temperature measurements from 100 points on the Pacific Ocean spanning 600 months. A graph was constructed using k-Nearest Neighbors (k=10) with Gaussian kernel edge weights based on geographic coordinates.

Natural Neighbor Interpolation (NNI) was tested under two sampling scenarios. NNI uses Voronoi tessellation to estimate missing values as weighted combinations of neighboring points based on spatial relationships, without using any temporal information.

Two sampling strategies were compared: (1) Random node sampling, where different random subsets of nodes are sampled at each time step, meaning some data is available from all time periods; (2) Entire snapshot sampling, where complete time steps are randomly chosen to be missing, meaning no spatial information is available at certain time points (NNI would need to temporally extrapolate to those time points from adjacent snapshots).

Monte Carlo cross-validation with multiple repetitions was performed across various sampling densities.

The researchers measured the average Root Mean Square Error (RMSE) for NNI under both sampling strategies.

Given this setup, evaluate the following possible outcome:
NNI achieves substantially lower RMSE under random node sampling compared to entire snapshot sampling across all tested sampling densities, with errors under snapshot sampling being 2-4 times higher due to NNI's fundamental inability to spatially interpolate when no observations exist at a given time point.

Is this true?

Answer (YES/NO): NO